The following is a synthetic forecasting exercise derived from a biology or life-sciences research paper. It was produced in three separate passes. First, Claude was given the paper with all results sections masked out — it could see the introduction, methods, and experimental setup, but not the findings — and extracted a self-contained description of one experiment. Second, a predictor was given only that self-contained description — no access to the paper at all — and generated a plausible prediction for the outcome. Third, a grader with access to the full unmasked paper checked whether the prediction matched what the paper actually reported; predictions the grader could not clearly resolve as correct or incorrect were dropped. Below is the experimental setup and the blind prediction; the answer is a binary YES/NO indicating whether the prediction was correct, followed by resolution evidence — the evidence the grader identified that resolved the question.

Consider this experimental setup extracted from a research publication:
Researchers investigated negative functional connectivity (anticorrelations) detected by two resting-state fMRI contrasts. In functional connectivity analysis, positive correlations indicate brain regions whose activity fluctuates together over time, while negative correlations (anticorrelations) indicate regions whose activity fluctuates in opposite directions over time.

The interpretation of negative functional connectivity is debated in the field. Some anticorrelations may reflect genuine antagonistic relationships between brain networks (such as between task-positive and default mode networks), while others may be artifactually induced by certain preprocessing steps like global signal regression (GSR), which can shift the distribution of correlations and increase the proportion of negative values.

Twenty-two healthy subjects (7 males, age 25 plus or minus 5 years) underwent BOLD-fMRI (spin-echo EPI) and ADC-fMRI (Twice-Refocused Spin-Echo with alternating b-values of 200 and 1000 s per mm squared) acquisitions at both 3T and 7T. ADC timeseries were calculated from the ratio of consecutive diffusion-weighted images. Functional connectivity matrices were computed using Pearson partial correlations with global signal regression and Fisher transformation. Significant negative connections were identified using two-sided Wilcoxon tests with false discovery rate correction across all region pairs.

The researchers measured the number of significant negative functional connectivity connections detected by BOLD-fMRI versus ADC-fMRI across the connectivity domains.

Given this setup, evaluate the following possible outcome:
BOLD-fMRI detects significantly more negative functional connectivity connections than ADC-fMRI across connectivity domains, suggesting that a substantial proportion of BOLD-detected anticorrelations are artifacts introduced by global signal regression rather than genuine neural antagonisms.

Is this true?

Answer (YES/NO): NO